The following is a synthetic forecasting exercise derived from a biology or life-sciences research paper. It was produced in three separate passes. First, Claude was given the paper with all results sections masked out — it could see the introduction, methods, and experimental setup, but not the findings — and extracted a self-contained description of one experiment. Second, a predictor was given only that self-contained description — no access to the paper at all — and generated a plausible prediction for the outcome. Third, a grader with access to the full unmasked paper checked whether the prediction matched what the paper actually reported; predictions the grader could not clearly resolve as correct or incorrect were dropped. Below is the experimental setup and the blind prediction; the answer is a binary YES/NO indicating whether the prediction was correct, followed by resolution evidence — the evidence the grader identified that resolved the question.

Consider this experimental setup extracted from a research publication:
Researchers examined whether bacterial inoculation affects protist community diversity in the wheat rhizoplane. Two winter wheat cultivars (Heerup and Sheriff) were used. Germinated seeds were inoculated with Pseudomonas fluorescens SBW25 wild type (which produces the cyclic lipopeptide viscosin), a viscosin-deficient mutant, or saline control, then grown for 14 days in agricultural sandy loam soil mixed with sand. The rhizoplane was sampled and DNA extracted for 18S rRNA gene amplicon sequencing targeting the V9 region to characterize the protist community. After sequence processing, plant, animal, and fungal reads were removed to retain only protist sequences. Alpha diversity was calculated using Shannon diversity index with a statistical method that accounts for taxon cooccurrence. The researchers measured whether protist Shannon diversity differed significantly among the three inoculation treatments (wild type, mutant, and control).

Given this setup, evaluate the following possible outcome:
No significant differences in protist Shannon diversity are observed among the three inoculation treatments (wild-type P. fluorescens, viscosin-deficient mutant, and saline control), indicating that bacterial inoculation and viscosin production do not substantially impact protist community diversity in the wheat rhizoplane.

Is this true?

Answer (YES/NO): NO